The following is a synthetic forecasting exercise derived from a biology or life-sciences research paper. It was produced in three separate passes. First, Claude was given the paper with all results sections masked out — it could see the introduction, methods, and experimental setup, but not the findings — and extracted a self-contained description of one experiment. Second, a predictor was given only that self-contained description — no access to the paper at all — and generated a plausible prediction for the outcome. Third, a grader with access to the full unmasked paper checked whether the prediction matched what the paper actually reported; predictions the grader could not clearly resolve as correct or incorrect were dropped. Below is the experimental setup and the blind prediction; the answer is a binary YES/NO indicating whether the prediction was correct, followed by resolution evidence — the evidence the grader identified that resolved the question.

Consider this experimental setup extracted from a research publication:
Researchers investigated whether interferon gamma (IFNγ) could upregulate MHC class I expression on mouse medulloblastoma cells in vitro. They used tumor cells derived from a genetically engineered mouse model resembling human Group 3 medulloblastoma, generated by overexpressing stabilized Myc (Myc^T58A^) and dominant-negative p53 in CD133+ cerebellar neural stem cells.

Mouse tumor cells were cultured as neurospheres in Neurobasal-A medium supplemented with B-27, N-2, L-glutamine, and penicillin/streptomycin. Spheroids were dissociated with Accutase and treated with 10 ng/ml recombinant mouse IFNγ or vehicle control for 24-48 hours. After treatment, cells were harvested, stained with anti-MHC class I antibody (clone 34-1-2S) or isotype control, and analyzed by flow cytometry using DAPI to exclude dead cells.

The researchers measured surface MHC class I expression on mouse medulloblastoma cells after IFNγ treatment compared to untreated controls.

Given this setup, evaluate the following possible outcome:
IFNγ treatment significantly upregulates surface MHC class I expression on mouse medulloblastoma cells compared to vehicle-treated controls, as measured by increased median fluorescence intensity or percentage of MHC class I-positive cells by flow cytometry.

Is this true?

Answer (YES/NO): YES